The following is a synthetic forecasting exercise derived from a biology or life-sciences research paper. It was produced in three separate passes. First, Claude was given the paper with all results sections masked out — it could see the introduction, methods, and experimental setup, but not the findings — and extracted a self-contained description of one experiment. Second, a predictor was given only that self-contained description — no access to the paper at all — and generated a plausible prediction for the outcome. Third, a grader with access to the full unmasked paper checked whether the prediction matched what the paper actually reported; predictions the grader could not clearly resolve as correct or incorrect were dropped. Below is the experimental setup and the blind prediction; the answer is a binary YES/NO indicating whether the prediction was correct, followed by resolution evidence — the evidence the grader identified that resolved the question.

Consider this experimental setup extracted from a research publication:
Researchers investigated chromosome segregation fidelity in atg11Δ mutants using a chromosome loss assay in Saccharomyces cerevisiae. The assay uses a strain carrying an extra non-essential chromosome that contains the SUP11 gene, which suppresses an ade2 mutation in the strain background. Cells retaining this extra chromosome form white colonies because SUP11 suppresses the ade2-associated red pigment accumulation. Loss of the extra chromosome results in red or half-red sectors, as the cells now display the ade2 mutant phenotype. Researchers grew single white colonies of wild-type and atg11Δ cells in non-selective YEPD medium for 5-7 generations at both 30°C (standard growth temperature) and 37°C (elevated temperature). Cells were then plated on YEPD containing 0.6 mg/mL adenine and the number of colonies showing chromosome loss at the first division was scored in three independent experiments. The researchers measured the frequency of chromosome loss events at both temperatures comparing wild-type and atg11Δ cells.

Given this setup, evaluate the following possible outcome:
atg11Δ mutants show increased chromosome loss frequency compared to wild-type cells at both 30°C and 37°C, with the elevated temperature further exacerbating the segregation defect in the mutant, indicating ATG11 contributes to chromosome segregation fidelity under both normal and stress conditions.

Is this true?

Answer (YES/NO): YES